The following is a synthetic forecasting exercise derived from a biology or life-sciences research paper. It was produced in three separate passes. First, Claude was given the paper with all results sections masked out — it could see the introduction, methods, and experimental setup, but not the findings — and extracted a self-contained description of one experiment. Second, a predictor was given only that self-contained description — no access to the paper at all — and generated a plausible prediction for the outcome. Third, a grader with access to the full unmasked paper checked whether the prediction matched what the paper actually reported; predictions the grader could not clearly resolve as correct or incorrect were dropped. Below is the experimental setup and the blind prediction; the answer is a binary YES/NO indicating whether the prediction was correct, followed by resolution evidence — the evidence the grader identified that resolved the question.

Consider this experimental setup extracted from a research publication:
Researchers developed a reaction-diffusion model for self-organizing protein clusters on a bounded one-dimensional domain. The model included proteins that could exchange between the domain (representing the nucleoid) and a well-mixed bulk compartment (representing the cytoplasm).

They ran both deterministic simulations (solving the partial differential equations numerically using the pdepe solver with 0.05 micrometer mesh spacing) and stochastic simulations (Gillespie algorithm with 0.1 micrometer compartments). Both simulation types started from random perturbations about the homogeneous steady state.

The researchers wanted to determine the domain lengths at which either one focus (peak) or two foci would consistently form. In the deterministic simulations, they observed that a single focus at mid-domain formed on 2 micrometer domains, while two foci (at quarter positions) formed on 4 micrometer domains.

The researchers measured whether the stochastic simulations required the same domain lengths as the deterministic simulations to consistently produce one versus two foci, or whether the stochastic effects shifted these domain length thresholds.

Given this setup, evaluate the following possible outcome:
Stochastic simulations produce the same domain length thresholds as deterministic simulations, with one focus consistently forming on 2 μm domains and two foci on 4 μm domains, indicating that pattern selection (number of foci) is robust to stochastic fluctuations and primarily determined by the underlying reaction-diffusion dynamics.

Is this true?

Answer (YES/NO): NO